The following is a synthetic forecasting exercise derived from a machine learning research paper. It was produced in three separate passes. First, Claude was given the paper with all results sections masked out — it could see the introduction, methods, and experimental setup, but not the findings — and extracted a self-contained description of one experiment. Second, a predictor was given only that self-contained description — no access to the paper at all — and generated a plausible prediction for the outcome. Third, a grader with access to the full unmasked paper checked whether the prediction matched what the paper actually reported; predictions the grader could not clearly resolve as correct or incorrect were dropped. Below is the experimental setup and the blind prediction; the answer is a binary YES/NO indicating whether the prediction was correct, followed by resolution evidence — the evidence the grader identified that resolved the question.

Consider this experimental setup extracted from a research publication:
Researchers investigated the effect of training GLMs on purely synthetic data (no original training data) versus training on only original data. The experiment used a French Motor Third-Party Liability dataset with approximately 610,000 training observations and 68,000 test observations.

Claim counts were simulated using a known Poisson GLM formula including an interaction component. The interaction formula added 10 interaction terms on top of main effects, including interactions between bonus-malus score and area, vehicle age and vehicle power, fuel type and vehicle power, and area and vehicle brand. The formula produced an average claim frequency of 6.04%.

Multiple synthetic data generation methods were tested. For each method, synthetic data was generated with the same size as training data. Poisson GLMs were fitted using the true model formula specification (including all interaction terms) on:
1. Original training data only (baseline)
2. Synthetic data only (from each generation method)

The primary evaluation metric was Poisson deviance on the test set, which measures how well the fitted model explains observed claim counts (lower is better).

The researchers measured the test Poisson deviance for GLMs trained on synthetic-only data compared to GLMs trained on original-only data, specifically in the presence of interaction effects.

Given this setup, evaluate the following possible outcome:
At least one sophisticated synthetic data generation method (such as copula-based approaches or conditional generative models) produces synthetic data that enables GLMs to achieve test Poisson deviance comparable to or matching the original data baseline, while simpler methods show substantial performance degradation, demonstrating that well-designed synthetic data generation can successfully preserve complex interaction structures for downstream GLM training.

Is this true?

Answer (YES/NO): NO